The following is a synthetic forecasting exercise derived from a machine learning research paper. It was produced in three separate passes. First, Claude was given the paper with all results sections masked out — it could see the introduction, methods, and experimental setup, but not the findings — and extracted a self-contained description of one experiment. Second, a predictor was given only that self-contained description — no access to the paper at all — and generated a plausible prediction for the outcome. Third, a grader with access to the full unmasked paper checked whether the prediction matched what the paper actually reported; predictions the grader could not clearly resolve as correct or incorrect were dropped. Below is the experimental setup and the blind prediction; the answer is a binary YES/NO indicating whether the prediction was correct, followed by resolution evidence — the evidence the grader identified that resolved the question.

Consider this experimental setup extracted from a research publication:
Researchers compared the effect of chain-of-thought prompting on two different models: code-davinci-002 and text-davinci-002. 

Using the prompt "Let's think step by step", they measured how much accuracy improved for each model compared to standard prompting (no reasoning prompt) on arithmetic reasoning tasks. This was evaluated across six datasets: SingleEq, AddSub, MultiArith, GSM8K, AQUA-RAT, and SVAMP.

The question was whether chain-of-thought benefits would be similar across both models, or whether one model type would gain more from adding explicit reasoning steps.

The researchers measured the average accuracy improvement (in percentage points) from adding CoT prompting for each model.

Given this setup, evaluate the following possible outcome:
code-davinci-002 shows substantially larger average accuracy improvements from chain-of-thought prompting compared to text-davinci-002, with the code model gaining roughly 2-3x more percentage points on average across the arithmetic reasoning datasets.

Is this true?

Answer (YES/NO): NO